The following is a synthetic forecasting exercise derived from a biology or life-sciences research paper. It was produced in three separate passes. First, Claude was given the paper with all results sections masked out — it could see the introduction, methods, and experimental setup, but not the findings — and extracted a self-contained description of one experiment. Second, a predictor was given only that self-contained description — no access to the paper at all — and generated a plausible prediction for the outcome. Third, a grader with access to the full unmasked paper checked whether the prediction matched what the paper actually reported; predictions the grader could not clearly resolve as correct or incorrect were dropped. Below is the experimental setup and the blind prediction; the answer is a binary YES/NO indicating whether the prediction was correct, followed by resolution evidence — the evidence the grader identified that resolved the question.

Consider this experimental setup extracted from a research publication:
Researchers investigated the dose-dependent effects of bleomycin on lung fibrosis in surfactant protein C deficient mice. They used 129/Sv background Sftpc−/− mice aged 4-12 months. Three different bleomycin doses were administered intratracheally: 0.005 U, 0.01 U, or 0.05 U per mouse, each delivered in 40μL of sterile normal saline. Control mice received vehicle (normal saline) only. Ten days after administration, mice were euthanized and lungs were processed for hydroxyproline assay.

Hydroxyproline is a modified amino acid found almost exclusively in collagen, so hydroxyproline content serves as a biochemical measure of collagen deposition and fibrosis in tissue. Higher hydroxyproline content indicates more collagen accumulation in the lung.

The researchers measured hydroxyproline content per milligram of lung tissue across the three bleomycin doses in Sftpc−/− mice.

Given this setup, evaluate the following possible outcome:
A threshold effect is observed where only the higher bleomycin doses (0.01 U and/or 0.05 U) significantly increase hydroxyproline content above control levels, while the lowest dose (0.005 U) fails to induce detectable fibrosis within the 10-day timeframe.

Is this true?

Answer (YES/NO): NO